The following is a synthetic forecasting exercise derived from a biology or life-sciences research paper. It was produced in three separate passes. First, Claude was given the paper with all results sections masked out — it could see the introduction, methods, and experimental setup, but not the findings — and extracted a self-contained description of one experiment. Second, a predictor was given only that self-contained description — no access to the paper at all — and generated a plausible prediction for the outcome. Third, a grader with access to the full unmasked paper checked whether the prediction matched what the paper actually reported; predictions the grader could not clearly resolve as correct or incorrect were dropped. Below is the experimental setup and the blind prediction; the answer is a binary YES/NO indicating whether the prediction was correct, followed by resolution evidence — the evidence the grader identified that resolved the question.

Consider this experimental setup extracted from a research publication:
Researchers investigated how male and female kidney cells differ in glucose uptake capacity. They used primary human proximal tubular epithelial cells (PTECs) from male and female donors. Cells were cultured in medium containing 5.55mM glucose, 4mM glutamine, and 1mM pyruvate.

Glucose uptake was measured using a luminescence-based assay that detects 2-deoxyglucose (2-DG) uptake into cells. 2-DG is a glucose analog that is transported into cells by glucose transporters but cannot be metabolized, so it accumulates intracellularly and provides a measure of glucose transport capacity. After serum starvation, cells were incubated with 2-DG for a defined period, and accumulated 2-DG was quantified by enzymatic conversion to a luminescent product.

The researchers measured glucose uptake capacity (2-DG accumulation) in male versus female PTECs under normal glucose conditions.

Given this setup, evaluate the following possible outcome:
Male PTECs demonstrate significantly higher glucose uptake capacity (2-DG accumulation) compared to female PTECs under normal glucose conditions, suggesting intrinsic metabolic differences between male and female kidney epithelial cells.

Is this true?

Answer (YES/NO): NO